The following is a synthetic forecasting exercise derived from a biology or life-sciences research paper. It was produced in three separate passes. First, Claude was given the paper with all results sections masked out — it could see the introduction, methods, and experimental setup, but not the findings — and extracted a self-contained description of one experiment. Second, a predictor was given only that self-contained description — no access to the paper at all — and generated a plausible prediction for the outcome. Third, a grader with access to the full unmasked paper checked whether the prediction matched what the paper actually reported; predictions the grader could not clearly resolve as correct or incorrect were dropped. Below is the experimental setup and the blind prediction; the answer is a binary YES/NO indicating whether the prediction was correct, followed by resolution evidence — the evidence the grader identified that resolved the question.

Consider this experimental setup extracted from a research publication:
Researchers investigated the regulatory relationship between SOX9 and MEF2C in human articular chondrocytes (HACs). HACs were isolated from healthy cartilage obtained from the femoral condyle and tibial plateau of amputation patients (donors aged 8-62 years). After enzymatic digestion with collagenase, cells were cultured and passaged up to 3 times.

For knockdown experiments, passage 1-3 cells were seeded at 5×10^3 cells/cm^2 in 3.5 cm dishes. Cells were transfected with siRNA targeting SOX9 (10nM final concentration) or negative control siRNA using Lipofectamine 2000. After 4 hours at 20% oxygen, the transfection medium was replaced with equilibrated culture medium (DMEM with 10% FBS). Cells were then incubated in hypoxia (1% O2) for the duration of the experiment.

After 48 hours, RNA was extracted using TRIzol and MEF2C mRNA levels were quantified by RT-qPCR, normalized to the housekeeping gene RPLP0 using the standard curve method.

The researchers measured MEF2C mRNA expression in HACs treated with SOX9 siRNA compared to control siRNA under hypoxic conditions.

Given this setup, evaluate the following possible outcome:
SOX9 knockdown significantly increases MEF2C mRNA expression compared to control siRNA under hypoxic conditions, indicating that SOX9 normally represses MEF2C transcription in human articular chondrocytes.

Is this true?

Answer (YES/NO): NO